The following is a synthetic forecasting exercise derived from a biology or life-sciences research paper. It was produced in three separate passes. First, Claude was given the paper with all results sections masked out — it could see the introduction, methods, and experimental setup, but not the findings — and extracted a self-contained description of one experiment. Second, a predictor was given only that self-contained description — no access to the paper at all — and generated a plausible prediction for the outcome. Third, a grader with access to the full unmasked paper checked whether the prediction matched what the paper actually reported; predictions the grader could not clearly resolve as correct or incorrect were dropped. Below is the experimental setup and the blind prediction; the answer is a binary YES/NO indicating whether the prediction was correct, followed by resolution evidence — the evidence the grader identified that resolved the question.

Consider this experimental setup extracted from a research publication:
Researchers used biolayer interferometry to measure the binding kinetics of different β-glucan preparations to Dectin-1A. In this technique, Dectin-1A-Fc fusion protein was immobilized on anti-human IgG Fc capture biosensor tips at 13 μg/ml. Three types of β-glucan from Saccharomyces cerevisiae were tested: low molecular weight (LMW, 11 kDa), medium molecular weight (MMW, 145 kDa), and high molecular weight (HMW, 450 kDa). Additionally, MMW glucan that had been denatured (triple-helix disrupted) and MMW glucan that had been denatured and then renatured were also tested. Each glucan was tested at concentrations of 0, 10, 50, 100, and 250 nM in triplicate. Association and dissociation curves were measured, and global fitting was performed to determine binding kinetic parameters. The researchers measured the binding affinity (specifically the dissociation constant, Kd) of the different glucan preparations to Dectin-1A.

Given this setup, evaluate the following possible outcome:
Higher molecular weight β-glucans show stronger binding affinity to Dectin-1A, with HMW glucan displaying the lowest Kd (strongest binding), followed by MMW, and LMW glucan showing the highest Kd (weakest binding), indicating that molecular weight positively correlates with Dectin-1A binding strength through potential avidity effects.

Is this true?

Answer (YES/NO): NO